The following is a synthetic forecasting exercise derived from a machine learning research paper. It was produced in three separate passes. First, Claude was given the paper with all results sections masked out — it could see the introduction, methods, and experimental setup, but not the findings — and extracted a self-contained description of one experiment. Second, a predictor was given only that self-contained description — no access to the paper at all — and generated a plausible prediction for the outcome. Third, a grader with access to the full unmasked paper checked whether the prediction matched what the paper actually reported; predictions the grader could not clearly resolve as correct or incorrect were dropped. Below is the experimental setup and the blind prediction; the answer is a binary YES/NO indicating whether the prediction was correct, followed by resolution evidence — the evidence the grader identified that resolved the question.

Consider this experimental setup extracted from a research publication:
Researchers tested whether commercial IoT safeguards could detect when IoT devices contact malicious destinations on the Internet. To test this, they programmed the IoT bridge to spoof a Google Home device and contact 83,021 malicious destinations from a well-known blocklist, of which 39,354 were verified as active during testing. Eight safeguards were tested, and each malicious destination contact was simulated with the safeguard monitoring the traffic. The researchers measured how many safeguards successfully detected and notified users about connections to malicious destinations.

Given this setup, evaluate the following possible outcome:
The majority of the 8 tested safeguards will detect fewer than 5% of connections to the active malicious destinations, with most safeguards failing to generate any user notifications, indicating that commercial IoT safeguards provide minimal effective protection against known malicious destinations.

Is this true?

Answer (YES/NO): NO